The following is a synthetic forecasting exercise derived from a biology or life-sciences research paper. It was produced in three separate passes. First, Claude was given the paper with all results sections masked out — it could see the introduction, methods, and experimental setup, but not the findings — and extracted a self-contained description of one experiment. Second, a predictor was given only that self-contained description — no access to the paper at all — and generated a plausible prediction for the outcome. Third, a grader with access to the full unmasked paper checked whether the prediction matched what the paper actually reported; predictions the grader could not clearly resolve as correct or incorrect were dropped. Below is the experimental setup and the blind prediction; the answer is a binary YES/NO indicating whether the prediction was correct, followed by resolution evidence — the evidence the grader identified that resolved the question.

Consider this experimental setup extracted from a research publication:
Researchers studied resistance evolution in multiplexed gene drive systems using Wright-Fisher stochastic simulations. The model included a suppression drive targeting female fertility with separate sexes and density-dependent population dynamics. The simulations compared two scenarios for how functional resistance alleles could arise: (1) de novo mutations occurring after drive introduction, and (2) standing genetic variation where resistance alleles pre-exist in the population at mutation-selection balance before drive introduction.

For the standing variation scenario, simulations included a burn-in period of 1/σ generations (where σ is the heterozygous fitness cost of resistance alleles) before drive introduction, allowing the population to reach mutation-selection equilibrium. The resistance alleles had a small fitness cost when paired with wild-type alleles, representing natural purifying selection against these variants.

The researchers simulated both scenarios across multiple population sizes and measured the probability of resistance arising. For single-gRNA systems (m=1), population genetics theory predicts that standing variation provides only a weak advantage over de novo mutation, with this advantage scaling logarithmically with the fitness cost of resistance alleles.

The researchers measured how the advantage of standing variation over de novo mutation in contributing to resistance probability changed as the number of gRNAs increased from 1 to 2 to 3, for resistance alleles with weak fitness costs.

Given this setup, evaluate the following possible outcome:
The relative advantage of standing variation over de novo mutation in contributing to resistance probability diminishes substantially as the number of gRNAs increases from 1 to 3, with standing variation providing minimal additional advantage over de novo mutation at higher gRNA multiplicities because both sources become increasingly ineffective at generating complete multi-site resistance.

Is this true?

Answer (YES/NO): NO